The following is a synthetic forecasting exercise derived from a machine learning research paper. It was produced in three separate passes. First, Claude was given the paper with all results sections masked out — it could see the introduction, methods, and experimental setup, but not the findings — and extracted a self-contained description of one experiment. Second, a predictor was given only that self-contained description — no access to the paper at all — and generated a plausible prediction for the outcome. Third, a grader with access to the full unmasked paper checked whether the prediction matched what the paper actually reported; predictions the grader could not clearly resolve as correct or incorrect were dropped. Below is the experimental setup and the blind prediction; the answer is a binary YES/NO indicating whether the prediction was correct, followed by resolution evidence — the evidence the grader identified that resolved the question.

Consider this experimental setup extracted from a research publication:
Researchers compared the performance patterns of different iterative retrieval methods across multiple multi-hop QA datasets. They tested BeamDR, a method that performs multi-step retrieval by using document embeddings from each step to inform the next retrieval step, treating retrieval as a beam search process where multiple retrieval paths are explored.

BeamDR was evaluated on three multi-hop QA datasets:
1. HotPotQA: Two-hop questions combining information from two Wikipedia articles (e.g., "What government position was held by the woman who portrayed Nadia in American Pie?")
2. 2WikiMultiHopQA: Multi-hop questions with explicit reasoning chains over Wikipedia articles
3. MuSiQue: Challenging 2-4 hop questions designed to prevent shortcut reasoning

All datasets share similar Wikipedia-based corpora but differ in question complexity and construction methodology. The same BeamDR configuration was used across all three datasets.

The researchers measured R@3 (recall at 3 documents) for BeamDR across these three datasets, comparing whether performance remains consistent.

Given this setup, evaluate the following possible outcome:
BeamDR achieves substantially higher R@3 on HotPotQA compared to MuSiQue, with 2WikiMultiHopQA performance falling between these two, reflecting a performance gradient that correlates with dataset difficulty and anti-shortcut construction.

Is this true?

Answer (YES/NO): YES